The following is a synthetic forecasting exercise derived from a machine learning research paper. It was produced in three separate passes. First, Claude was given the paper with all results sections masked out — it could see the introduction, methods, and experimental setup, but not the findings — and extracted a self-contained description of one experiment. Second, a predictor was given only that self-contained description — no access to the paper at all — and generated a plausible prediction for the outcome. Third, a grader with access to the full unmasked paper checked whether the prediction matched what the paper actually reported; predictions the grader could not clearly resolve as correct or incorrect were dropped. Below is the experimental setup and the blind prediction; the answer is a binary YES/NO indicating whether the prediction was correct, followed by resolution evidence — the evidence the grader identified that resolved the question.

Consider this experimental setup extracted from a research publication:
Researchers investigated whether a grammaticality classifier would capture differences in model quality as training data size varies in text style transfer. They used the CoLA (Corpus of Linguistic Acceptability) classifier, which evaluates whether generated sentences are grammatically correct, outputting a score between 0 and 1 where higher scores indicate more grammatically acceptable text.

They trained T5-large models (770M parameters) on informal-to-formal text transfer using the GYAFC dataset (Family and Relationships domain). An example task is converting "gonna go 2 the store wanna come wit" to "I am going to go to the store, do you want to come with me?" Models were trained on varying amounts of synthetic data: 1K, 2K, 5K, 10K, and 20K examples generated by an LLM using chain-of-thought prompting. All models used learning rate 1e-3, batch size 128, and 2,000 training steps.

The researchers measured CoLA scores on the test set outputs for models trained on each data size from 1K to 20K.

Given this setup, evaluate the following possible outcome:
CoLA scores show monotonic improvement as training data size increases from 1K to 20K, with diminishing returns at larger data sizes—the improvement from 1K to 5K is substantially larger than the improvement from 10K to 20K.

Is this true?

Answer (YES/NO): NO